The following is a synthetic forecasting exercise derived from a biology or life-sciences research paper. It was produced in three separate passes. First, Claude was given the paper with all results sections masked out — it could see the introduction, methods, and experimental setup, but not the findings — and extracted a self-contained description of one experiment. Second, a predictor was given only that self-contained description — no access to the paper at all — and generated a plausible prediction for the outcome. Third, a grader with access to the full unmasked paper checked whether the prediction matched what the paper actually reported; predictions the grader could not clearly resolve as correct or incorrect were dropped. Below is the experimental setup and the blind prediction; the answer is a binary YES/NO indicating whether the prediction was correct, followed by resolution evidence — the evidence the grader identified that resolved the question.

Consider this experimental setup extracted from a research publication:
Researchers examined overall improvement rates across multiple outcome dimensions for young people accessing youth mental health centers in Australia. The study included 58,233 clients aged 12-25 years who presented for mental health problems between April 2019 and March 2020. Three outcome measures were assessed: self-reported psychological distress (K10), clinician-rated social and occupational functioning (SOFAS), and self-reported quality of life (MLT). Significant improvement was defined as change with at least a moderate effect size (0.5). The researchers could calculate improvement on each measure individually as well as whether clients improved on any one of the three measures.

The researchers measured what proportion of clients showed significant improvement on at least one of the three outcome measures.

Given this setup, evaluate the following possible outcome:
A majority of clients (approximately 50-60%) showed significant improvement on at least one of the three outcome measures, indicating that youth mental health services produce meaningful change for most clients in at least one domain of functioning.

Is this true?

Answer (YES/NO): NO